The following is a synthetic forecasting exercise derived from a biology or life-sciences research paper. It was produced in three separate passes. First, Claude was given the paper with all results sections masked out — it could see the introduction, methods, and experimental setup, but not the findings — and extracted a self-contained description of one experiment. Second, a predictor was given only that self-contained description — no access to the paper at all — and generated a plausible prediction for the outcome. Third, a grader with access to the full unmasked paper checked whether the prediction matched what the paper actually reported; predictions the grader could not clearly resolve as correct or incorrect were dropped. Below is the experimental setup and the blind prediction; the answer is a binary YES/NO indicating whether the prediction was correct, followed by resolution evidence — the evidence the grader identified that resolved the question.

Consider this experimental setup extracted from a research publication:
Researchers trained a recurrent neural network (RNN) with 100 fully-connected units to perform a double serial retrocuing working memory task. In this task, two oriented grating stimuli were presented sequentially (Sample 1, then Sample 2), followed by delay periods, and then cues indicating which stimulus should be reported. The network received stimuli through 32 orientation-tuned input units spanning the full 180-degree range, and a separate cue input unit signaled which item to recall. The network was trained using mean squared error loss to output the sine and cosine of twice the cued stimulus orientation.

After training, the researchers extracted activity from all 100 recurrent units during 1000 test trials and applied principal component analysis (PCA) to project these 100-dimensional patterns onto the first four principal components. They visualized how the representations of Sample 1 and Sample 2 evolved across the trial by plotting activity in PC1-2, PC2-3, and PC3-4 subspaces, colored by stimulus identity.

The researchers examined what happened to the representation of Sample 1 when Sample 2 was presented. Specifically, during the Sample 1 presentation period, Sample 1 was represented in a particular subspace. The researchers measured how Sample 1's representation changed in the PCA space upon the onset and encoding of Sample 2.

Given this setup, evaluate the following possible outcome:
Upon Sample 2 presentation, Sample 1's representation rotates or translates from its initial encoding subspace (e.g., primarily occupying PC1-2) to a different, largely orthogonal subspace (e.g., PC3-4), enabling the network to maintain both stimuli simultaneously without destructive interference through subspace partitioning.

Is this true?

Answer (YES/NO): YES